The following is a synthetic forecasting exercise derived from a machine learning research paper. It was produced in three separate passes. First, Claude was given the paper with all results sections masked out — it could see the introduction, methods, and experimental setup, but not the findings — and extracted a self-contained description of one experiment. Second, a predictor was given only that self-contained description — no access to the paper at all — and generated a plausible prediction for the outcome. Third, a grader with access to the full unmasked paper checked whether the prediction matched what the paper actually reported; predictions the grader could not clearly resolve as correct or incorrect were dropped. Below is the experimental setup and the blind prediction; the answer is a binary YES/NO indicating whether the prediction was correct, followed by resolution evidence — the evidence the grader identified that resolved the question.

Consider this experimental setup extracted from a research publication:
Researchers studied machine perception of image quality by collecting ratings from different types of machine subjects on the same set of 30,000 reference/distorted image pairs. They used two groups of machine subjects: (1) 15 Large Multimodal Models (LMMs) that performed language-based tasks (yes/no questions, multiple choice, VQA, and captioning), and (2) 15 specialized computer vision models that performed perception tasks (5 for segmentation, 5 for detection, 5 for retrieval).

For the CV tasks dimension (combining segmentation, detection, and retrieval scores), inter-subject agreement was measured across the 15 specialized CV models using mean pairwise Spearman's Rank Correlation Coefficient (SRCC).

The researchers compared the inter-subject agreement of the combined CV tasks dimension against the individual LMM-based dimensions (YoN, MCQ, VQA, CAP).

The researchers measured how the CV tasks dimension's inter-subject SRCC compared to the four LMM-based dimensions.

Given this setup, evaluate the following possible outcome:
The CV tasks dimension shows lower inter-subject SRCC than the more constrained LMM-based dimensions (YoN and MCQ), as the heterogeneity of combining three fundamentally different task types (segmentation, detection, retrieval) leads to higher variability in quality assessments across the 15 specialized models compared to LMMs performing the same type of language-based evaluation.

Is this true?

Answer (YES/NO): NO